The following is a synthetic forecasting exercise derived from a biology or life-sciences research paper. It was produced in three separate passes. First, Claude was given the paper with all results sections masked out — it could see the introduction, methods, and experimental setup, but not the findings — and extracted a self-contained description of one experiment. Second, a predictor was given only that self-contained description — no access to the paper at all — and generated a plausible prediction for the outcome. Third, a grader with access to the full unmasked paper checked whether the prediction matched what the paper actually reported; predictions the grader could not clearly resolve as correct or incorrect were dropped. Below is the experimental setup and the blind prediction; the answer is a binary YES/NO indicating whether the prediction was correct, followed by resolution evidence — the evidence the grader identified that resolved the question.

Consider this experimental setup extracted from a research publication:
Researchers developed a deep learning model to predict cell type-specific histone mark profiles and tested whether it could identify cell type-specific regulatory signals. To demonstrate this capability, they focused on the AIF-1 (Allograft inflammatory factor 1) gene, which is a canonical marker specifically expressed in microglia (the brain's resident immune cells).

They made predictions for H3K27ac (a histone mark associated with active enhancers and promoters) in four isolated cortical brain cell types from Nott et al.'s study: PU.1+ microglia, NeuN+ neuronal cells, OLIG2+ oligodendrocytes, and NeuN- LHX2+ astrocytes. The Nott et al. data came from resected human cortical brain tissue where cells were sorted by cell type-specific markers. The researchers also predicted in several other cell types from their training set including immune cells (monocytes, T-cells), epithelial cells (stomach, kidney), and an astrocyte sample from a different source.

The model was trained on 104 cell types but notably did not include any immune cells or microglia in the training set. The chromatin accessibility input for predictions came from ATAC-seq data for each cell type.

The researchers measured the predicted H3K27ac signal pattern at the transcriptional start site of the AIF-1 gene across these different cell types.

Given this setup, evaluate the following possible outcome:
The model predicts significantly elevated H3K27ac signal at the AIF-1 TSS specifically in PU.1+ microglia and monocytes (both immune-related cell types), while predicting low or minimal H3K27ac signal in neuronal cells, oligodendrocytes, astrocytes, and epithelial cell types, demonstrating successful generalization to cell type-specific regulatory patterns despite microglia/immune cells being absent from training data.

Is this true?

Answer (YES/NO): YES